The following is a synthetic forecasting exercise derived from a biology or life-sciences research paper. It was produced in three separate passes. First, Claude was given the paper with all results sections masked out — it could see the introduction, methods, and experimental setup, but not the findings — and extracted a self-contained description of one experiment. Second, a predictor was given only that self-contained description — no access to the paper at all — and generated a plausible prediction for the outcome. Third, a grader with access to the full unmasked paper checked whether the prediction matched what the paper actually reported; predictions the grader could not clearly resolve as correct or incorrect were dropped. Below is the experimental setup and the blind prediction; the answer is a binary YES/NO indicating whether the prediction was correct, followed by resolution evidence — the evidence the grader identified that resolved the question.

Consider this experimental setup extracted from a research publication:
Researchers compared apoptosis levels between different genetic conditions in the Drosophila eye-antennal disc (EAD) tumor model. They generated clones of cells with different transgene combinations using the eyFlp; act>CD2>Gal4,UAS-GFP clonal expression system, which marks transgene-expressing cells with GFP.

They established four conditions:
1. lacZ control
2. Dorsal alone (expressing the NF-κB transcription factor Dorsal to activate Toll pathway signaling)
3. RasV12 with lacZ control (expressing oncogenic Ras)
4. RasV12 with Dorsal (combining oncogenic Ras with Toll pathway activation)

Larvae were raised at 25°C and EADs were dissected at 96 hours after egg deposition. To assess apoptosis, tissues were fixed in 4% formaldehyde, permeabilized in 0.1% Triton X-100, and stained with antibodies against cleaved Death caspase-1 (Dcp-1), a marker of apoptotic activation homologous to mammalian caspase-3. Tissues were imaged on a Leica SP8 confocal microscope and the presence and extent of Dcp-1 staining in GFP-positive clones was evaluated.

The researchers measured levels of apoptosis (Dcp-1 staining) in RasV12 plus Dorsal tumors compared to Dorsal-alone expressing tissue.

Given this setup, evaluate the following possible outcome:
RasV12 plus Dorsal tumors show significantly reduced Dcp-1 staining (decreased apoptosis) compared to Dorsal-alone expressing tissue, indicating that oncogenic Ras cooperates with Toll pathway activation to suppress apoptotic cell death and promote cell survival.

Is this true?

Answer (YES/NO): YES